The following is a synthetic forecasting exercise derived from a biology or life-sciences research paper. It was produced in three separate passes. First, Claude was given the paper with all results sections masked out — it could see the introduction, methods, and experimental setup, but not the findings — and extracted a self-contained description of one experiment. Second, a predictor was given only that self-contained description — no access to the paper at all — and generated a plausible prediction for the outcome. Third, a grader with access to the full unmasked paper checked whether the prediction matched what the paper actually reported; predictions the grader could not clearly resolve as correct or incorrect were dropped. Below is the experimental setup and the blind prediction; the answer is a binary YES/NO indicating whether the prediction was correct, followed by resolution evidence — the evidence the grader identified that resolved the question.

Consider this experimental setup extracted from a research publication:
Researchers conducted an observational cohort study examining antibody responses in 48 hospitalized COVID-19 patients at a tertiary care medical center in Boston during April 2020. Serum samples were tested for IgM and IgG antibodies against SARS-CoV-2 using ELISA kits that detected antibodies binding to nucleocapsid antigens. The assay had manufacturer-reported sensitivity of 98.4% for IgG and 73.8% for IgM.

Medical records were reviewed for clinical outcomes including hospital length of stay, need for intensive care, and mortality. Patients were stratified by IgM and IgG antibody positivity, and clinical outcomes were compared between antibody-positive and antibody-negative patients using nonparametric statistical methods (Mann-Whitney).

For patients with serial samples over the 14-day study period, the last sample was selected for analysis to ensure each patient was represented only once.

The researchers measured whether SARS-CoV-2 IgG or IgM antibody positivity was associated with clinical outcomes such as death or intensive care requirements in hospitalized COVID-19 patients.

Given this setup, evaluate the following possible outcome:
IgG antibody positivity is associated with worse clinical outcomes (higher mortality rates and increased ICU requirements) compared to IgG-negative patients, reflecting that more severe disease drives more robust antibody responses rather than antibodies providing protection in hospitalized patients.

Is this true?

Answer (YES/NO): NO